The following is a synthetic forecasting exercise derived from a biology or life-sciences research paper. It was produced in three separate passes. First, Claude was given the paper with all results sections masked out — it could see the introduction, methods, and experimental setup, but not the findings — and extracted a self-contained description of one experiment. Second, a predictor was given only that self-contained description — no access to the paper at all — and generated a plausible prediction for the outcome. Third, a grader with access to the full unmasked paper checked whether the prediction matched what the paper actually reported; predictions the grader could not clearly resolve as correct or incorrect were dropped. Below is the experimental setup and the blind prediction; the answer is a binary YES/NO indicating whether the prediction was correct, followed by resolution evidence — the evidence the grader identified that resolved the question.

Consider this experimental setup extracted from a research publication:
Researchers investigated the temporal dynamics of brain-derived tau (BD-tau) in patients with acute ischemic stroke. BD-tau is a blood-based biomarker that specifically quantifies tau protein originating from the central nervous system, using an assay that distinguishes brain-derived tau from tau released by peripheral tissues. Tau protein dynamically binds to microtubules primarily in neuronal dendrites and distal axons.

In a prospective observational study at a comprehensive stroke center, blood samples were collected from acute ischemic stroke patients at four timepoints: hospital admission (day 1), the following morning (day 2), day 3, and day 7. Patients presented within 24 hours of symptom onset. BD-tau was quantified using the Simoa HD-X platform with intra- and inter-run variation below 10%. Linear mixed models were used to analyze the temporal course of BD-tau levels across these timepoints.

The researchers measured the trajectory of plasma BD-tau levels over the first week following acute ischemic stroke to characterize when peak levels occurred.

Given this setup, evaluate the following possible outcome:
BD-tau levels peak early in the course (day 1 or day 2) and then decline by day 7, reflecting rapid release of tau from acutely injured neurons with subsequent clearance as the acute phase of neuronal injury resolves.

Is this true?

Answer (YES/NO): NO